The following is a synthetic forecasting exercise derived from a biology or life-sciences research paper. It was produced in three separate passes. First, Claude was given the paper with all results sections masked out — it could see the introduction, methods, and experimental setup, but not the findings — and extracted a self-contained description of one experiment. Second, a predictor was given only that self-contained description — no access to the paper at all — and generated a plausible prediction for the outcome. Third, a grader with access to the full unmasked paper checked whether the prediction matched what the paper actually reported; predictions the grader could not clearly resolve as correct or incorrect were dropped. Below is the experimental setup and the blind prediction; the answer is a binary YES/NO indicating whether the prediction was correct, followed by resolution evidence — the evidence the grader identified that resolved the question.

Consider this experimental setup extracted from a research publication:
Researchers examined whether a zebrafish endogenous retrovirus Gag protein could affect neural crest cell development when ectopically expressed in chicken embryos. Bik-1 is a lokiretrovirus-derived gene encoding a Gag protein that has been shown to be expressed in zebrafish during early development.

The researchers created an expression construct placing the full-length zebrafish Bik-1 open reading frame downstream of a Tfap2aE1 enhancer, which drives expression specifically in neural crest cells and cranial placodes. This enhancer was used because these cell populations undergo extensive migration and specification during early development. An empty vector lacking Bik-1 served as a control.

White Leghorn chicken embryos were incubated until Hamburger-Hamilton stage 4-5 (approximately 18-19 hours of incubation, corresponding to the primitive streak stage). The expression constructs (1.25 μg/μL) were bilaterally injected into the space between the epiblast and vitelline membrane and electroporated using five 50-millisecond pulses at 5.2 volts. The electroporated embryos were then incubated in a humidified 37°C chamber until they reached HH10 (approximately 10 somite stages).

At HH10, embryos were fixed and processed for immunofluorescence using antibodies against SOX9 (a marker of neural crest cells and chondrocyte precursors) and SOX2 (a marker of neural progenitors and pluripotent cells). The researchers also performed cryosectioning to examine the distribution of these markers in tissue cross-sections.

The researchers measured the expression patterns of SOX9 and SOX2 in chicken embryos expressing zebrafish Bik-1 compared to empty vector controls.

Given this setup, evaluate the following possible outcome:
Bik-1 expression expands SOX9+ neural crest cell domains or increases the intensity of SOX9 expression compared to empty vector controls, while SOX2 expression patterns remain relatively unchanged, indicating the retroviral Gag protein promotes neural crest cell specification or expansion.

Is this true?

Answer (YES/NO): NO